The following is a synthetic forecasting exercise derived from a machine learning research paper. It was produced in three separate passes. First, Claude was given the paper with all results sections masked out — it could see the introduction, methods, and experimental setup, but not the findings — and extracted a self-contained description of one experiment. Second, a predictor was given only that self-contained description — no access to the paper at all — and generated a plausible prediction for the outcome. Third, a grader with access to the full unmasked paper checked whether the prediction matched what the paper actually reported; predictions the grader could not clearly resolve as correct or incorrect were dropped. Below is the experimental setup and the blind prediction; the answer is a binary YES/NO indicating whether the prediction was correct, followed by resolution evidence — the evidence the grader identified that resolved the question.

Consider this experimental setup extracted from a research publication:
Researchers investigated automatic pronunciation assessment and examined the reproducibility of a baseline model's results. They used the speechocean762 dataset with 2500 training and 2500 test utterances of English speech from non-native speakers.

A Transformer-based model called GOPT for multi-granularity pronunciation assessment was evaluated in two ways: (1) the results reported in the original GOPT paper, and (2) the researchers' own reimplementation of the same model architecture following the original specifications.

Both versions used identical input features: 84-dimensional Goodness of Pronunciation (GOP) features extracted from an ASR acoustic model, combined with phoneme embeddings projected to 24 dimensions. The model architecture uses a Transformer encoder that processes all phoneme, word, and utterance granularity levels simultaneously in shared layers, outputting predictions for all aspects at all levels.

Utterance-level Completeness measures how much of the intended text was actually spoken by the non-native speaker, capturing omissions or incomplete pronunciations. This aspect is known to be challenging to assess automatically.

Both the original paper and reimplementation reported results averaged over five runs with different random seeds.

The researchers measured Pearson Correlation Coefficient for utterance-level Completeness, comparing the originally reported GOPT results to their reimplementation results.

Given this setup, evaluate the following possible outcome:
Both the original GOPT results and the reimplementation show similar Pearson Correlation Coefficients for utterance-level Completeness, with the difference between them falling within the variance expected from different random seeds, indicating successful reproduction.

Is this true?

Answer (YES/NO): NO